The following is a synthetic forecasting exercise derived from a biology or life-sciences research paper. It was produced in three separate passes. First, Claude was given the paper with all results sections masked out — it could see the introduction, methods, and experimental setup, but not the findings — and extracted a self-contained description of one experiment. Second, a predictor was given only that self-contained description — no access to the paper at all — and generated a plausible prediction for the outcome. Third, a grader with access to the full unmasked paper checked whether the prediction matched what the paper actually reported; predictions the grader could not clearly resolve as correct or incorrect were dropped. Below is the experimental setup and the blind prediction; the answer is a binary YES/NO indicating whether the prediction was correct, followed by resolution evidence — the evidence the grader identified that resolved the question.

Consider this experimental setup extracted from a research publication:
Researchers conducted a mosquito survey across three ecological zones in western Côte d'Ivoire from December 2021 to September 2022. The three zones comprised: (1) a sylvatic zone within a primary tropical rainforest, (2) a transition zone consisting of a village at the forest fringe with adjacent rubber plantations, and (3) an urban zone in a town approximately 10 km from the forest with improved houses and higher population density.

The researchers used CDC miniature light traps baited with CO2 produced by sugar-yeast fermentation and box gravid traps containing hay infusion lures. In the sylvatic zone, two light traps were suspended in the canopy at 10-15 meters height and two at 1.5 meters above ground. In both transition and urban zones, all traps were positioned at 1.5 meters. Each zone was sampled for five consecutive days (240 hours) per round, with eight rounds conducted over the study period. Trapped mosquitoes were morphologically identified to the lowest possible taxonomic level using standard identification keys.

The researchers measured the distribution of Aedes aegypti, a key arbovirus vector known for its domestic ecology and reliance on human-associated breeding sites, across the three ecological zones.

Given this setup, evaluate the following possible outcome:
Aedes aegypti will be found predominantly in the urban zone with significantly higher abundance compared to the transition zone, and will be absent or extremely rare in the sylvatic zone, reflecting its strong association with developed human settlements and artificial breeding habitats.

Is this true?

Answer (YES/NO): YES